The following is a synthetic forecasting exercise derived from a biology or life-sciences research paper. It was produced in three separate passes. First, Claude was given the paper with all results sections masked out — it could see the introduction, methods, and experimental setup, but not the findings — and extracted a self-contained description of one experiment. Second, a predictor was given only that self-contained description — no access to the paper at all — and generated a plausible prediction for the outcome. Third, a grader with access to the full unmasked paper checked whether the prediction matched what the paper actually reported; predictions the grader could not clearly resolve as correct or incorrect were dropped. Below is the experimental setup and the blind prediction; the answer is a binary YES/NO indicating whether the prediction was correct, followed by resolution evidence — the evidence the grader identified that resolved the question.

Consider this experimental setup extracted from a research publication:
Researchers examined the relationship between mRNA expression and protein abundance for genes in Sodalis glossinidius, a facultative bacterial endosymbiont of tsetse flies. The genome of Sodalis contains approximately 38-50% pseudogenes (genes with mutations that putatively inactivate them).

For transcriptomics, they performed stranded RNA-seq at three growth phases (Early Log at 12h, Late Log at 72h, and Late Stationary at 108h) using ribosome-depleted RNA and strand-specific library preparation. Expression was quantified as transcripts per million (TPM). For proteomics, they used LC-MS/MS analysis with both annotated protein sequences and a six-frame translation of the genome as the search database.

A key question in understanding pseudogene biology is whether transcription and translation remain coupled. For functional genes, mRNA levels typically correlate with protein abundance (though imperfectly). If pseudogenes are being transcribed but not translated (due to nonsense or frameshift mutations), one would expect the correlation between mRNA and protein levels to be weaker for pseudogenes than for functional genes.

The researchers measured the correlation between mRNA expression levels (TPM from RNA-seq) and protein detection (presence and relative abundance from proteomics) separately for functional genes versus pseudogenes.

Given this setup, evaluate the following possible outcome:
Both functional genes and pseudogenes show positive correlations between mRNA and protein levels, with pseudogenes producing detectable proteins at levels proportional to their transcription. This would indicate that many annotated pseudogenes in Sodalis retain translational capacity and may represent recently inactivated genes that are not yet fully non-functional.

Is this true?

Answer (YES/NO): NO